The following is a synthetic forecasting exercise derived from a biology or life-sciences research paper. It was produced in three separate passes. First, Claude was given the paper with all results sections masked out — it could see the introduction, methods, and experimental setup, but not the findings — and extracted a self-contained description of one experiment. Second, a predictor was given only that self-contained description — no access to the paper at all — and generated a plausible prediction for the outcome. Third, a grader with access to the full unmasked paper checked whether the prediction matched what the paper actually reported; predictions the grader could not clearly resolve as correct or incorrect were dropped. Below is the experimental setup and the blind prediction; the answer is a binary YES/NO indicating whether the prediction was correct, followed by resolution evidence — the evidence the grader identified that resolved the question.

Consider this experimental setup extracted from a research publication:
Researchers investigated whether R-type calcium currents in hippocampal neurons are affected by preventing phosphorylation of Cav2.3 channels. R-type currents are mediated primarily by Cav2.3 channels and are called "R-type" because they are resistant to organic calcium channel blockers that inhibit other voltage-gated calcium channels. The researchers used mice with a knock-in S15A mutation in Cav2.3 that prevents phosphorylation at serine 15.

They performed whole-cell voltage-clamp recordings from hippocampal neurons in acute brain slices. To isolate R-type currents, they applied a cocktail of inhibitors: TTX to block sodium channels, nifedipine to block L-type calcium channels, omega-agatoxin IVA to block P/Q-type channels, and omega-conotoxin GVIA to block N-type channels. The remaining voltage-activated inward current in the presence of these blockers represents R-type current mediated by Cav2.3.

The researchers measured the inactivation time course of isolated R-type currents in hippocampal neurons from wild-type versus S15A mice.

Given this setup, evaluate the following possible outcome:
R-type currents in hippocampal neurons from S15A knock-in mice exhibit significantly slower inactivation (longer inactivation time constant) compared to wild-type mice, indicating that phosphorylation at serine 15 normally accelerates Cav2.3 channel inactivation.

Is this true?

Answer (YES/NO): YES